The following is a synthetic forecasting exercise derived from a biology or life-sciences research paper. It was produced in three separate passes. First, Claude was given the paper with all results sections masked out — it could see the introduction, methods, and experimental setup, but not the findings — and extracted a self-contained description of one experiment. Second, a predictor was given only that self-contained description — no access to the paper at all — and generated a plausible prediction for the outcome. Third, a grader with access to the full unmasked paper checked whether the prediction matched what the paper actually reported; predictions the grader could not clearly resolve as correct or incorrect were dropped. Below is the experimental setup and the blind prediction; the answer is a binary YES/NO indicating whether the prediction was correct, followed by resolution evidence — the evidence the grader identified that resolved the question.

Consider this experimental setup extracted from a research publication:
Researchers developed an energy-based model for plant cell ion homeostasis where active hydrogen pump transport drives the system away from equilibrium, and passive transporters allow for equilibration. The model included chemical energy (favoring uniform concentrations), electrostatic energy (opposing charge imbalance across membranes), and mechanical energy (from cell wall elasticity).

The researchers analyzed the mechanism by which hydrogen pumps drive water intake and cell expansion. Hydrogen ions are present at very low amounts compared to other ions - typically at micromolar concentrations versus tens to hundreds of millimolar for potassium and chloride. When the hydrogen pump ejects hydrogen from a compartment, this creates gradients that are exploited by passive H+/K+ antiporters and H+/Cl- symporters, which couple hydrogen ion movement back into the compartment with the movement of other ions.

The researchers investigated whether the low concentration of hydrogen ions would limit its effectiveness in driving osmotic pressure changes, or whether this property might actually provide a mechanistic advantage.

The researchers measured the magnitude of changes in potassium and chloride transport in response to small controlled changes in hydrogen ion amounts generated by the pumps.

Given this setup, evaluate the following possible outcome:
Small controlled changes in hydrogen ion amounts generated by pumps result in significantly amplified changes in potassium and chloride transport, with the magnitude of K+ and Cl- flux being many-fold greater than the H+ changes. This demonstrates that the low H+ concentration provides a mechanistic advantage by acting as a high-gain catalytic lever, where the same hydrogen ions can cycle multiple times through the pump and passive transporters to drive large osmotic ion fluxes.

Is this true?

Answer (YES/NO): YES